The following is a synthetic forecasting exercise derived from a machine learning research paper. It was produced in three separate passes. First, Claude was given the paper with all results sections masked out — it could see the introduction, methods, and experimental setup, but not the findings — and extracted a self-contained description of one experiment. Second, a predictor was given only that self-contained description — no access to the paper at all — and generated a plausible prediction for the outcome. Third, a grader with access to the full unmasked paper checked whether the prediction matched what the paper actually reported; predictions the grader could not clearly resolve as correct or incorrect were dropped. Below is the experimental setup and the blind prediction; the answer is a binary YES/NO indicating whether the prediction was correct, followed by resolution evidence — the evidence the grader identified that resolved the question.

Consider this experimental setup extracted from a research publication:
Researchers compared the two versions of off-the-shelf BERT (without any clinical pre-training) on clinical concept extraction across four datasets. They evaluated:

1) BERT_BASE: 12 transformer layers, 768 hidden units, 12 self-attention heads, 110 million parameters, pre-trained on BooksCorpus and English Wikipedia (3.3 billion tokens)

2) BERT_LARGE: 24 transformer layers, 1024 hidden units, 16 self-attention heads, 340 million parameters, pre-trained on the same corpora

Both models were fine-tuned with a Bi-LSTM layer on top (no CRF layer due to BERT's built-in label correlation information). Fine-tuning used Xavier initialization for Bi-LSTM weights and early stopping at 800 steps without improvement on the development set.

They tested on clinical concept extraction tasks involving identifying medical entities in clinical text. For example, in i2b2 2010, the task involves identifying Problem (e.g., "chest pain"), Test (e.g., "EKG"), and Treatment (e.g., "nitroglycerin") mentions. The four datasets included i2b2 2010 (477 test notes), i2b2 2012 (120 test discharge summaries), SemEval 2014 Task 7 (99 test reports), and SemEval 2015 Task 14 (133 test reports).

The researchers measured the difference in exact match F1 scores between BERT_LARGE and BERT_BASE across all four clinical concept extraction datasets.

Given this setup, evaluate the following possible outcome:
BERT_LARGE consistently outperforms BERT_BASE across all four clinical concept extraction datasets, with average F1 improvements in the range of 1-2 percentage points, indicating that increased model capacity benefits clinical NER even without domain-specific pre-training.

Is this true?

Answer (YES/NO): YES